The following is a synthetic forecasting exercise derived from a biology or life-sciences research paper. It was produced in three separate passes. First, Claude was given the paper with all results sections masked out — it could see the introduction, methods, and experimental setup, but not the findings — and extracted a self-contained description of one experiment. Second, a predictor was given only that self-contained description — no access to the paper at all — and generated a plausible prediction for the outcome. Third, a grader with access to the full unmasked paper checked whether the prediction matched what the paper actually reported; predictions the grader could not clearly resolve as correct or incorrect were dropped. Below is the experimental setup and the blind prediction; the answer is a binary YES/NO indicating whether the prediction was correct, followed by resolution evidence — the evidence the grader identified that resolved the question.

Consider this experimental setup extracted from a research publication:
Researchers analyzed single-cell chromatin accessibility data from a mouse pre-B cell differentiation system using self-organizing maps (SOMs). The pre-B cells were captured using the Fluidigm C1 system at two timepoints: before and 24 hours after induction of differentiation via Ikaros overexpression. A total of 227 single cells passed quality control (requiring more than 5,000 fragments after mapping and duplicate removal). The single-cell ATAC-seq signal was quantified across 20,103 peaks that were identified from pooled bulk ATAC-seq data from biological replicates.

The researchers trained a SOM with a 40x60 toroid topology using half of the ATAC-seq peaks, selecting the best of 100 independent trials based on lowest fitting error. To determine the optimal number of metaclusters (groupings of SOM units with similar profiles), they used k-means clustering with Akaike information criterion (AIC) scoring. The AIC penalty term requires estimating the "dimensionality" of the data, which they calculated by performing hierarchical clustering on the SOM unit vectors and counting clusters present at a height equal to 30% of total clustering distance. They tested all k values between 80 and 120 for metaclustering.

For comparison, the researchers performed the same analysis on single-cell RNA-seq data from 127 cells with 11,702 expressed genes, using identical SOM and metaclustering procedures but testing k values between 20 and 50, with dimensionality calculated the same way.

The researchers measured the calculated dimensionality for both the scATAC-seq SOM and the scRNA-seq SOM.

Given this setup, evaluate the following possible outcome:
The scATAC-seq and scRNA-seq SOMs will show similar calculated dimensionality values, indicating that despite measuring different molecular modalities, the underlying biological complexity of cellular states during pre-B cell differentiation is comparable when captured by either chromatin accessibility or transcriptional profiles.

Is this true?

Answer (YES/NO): NO